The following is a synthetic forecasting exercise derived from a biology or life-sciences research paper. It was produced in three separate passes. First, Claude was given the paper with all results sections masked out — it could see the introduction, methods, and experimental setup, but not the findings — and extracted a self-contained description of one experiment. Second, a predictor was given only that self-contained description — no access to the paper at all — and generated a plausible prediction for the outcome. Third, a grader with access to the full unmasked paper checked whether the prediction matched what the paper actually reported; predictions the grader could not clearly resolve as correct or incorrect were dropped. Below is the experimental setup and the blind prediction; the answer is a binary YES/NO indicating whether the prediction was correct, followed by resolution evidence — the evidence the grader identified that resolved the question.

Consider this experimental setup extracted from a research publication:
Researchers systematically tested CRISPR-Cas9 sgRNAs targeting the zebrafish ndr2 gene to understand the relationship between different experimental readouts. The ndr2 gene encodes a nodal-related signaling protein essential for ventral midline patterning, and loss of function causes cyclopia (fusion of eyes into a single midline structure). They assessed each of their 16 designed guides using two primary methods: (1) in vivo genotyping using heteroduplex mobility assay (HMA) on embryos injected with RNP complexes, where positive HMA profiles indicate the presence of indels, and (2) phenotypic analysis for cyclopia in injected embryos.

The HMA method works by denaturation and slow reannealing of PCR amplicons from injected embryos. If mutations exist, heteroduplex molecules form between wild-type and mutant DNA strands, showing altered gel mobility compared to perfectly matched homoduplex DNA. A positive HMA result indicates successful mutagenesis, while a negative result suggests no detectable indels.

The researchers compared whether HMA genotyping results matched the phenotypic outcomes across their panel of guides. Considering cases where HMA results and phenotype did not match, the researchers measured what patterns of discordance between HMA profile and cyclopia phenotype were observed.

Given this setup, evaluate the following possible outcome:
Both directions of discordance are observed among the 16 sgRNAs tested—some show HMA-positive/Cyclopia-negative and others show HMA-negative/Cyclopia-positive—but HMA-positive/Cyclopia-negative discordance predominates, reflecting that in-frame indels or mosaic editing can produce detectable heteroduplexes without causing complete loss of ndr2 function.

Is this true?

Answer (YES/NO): YES